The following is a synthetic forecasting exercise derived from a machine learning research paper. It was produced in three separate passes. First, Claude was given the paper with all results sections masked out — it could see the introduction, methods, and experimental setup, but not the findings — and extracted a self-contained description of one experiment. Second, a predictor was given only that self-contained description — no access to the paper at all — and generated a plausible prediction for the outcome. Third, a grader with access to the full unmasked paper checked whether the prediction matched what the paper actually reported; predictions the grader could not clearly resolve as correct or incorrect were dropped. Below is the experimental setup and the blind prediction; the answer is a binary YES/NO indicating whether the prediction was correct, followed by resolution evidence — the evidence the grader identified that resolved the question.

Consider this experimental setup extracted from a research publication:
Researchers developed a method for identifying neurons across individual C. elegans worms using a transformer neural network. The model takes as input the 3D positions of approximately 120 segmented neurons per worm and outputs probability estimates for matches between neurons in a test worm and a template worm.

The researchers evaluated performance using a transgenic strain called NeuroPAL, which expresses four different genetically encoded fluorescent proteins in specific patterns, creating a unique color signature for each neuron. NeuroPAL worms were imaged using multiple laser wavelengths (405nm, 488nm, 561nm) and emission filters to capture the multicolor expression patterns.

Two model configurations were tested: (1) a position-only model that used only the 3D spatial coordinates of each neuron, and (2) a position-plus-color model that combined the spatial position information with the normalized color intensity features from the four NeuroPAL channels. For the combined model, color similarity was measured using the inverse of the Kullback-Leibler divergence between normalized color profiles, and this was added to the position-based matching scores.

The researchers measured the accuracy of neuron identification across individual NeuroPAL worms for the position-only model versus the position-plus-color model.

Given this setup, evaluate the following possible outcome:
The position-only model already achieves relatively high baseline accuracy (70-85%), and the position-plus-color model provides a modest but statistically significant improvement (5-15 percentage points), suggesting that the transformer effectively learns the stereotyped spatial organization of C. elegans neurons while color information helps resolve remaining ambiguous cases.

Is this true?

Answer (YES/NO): NO